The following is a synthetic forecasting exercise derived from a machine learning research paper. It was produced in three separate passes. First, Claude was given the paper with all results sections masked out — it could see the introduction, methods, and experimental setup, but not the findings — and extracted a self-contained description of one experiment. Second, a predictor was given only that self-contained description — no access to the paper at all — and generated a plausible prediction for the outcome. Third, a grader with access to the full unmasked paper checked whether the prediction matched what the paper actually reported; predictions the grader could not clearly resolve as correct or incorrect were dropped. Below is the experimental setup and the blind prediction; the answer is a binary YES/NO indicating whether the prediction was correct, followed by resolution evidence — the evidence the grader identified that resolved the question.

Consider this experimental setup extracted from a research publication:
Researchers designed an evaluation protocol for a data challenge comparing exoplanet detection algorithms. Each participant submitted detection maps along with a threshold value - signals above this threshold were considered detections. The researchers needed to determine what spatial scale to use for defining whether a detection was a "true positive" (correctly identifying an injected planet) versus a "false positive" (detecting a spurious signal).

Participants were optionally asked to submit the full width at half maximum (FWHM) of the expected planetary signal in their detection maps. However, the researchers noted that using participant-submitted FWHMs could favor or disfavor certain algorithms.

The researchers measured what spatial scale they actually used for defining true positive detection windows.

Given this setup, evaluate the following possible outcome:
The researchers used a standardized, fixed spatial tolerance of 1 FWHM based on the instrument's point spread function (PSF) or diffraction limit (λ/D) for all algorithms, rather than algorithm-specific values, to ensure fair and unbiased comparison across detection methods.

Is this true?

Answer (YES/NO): YES